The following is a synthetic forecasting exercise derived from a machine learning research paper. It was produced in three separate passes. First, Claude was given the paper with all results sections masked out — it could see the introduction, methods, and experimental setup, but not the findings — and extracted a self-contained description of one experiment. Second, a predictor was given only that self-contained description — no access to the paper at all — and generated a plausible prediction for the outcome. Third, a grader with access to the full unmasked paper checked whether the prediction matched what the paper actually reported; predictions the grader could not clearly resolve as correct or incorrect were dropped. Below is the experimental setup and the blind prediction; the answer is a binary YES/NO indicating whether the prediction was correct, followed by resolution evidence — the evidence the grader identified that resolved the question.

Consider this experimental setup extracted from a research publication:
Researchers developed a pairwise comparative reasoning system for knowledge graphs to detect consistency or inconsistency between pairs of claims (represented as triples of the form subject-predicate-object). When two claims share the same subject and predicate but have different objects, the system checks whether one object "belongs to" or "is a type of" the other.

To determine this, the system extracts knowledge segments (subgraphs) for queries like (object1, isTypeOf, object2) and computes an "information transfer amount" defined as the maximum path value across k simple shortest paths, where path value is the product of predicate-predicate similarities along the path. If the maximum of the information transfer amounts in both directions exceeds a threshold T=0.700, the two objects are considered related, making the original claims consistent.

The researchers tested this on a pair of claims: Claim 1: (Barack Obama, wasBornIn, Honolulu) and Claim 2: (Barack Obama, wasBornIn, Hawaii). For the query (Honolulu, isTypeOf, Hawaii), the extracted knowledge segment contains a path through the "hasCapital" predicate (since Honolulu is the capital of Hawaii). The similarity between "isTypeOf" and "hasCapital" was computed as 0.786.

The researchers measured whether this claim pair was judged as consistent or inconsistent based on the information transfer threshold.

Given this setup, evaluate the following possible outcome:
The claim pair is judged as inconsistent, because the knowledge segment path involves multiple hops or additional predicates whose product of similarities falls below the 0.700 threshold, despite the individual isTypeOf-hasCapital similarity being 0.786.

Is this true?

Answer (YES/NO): NO